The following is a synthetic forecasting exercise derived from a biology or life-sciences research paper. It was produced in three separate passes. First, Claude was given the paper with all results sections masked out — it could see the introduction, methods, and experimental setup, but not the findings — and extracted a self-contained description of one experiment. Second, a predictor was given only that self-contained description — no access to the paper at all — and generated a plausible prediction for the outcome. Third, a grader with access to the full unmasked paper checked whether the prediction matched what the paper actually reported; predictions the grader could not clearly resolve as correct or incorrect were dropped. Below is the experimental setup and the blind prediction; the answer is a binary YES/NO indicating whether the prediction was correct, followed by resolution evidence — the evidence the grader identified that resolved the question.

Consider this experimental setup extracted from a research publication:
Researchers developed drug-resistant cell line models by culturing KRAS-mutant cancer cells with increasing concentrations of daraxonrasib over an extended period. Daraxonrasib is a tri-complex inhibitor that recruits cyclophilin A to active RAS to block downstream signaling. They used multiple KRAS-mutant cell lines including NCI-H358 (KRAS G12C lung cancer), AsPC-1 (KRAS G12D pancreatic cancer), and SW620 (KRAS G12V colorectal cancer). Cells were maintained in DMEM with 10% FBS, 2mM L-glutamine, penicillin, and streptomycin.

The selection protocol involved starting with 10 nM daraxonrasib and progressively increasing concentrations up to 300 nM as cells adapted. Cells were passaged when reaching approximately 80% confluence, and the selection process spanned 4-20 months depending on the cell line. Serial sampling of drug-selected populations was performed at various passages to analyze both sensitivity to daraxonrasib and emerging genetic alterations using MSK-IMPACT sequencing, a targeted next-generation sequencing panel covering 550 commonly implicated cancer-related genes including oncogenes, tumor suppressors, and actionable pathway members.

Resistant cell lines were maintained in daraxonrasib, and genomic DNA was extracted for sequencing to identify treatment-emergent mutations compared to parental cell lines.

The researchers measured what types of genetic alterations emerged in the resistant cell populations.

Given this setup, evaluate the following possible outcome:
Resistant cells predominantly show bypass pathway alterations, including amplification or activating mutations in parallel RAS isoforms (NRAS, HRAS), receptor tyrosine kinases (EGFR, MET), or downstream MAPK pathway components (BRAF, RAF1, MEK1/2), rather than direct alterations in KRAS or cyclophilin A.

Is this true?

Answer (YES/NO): NO